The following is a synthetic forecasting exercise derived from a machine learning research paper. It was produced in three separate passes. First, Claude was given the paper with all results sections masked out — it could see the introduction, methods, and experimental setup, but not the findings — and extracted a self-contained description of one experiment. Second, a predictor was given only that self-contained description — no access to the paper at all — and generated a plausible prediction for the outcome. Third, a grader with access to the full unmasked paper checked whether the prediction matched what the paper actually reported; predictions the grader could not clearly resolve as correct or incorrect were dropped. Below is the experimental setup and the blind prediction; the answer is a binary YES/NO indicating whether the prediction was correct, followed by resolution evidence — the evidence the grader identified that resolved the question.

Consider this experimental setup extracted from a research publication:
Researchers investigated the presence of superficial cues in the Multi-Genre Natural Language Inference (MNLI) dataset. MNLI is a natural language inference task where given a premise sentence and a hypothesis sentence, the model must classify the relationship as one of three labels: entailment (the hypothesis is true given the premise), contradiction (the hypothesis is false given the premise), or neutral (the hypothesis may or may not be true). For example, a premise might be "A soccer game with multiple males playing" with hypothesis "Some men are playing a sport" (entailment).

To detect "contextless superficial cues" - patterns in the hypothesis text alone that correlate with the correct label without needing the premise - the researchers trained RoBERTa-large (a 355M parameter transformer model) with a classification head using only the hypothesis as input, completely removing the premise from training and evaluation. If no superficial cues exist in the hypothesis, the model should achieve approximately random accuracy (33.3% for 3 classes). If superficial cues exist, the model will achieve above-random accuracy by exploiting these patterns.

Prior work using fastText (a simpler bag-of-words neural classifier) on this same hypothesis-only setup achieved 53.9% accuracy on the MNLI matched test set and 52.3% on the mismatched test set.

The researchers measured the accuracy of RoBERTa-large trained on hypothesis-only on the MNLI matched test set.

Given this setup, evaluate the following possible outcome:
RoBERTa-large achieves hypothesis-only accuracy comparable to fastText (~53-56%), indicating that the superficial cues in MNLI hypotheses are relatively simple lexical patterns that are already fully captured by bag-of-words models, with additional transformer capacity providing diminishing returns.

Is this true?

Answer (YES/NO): NO